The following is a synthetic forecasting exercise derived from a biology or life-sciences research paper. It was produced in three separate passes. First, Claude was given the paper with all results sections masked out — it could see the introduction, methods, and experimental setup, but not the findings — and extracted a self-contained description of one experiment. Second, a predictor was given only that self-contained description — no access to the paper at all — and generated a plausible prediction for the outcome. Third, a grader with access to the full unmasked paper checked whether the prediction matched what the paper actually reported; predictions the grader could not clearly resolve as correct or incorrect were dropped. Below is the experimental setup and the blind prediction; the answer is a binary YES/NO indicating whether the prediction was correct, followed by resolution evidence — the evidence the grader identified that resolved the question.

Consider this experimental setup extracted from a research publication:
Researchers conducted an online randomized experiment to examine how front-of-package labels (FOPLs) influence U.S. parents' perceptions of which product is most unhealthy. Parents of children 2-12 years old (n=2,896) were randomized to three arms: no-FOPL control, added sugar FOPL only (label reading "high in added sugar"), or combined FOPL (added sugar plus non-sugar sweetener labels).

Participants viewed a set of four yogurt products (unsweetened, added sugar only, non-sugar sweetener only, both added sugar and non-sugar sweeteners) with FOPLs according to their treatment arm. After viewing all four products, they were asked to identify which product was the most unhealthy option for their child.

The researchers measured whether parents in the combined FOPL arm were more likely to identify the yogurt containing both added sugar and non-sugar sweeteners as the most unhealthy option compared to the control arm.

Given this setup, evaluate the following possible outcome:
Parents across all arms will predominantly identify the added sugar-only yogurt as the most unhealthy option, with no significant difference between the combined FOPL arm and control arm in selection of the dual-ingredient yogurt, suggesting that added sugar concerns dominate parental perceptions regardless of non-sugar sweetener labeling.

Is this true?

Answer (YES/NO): NO